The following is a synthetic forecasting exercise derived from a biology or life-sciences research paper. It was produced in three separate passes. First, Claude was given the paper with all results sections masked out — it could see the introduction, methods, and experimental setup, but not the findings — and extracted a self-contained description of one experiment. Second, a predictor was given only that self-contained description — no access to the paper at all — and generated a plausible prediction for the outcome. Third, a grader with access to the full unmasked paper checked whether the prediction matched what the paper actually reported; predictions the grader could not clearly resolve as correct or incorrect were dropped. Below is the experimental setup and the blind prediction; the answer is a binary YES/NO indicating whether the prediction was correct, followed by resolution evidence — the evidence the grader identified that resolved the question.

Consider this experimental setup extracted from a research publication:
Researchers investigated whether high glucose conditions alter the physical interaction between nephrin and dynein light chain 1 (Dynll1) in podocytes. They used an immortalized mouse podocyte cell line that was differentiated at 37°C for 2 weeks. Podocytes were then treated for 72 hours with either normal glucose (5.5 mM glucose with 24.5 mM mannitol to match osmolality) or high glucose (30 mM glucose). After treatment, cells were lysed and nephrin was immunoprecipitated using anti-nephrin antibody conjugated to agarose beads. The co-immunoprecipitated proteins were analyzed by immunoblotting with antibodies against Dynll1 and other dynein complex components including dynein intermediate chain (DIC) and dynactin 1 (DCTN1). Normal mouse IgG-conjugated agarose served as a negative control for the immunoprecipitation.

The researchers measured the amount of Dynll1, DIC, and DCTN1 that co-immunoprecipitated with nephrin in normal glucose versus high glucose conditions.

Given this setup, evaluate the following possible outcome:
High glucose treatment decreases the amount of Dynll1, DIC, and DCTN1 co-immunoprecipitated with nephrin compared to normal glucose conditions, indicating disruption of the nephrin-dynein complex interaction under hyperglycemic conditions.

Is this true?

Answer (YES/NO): NO